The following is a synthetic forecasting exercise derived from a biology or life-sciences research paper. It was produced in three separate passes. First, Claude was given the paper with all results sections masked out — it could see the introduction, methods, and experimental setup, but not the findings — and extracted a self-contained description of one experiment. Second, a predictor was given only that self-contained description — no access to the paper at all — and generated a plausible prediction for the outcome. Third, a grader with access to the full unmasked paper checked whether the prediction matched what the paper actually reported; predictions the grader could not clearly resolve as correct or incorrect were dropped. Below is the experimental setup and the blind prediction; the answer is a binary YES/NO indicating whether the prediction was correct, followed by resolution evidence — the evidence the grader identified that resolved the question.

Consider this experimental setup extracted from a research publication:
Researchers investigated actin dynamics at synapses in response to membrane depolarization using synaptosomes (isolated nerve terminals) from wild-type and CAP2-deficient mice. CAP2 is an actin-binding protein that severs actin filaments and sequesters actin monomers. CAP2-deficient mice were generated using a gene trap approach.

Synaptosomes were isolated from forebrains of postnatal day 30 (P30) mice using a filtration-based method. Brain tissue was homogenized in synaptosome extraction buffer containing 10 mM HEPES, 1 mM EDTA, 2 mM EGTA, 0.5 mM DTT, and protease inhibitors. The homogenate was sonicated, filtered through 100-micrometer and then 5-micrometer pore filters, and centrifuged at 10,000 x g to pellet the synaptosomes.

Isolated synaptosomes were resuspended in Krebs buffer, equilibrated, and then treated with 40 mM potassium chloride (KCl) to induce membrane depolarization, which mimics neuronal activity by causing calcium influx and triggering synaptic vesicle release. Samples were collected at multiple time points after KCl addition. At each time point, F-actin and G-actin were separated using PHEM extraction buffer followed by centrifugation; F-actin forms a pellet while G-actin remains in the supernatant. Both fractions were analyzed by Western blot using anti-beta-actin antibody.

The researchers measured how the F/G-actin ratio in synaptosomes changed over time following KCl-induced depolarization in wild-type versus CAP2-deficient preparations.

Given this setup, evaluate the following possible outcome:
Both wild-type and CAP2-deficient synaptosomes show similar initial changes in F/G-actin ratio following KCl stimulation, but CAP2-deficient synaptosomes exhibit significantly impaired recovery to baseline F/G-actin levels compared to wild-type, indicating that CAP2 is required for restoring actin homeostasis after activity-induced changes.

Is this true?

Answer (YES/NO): NO